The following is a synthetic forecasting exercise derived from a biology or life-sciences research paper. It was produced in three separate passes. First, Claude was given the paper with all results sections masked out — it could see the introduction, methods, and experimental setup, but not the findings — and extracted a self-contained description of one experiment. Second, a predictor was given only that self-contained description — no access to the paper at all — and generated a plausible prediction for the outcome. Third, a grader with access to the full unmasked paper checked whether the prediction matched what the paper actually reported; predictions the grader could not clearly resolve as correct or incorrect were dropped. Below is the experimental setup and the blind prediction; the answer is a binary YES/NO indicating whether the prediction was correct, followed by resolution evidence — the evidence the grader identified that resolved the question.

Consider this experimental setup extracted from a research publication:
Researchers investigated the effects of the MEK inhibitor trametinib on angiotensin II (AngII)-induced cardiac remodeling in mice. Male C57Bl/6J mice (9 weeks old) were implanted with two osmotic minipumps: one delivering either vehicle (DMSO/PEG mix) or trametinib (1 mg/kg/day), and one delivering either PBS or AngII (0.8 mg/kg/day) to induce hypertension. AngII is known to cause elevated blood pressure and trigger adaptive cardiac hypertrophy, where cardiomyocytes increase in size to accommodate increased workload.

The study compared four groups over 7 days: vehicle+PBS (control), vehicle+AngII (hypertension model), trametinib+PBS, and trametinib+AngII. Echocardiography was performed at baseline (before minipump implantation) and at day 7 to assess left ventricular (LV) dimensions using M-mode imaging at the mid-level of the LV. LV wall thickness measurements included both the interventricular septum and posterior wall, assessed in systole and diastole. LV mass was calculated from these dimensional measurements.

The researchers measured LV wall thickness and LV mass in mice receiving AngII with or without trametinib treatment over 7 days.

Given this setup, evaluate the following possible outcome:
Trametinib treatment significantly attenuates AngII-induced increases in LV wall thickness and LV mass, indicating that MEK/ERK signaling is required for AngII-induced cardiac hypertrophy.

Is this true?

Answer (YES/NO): YES